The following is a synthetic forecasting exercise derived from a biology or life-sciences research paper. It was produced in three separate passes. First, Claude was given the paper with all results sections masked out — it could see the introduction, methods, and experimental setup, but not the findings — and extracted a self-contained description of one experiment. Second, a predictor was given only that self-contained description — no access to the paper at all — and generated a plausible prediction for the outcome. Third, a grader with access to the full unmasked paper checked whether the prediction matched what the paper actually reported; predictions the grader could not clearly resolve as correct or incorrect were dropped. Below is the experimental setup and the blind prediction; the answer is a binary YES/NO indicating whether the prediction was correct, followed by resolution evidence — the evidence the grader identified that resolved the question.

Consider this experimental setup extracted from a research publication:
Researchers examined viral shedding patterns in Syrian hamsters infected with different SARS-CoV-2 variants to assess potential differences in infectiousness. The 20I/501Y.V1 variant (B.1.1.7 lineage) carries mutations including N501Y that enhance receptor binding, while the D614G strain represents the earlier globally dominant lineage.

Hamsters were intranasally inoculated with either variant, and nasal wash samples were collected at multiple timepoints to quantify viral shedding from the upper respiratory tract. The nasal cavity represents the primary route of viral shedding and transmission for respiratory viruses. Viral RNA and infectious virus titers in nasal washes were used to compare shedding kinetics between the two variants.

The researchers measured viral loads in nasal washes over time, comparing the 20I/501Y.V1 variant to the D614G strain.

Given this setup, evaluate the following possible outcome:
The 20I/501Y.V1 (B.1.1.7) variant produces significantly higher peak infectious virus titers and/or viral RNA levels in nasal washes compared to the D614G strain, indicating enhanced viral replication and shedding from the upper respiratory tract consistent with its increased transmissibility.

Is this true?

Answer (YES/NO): NO